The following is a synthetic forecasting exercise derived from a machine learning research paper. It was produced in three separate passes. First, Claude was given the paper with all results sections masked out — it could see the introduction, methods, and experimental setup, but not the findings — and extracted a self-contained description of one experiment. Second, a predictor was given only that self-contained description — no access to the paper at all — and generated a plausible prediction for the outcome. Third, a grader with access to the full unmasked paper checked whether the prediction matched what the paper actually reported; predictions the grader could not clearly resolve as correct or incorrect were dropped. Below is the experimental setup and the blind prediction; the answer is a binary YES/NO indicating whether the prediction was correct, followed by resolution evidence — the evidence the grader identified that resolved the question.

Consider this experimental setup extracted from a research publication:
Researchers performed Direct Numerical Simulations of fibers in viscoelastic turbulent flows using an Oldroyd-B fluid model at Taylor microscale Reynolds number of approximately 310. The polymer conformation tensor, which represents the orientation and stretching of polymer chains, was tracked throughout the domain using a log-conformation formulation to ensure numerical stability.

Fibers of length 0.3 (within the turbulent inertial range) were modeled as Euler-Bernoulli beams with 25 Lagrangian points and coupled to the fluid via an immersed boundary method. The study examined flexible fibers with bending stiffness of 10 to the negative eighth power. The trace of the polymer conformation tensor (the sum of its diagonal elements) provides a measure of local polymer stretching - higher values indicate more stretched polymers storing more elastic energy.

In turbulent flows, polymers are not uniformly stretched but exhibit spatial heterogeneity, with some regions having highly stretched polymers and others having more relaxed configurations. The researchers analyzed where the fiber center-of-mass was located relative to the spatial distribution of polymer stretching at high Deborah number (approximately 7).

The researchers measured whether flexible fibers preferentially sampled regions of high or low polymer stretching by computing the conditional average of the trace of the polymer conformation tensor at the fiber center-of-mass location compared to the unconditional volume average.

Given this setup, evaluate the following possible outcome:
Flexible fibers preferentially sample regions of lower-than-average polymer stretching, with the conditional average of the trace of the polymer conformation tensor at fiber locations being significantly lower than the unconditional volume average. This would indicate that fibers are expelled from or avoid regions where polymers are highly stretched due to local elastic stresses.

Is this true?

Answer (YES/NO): NO